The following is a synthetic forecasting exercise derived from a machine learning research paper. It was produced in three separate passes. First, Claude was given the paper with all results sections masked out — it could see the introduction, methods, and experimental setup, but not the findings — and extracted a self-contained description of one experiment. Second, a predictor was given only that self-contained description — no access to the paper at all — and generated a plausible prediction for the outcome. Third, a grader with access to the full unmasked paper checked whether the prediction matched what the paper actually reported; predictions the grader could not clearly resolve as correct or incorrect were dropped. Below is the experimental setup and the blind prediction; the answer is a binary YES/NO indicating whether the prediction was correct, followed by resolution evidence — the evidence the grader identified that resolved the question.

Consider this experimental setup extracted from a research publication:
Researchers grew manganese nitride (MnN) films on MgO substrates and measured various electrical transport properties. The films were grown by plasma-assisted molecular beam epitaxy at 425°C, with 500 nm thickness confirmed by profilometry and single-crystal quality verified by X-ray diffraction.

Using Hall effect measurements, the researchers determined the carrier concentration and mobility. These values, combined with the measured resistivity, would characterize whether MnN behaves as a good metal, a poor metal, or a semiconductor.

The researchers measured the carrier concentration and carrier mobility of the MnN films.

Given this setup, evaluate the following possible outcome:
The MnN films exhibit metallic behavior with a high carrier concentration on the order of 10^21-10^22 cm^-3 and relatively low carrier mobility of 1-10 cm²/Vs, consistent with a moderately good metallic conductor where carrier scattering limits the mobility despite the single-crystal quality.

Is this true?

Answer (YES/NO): NO